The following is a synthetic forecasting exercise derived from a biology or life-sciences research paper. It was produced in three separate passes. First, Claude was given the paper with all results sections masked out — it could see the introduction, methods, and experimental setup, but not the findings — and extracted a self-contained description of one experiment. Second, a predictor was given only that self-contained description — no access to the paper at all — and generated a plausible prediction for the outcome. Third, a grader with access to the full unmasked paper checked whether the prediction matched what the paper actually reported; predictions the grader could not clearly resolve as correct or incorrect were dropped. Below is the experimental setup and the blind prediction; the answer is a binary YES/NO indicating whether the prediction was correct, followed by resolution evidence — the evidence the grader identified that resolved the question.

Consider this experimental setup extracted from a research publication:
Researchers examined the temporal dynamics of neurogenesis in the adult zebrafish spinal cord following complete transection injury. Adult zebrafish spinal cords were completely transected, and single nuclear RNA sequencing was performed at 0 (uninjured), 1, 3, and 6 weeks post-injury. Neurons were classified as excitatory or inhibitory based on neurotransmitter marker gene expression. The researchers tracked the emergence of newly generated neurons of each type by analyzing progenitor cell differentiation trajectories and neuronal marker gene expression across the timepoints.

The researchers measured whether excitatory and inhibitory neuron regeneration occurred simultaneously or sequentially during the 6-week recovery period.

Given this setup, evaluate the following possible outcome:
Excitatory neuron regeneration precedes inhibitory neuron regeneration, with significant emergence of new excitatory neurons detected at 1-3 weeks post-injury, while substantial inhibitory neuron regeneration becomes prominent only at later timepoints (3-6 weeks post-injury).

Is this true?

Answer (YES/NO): NO